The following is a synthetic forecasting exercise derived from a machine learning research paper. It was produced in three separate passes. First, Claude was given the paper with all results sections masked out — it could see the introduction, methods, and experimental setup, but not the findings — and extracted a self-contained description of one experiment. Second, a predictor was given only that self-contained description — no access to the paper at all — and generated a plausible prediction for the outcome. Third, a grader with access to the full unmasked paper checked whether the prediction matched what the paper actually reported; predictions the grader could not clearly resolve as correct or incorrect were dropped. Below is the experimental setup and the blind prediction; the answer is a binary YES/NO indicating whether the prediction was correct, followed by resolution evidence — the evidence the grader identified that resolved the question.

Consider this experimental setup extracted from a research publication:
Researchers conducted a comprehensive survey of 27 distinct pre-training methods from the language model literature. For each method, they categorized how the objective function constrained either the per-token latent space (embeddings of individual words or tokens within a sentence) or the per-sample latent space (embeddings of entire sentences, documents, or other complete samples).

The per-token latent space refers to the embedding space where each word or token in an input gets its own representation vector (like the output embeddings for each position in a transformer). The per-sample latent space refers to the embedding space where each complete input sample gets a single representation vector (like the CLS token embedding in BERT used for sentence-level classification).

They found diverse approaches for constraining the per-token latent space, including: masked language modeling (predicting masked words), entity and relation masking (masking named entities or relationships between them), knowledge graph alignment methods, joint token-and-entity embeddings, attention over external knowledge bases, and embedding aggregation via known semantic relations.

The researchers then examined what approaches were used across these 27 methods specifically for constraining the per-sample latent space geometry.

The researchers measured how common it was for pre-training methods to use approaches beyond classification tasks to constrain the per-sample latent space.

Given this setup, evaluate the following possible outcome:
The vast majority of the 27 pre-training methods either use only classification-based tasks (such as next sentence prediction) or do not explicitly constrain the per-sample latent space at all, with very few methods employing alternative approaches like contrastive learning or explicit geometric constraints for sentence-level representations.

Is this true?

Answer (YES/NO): YES